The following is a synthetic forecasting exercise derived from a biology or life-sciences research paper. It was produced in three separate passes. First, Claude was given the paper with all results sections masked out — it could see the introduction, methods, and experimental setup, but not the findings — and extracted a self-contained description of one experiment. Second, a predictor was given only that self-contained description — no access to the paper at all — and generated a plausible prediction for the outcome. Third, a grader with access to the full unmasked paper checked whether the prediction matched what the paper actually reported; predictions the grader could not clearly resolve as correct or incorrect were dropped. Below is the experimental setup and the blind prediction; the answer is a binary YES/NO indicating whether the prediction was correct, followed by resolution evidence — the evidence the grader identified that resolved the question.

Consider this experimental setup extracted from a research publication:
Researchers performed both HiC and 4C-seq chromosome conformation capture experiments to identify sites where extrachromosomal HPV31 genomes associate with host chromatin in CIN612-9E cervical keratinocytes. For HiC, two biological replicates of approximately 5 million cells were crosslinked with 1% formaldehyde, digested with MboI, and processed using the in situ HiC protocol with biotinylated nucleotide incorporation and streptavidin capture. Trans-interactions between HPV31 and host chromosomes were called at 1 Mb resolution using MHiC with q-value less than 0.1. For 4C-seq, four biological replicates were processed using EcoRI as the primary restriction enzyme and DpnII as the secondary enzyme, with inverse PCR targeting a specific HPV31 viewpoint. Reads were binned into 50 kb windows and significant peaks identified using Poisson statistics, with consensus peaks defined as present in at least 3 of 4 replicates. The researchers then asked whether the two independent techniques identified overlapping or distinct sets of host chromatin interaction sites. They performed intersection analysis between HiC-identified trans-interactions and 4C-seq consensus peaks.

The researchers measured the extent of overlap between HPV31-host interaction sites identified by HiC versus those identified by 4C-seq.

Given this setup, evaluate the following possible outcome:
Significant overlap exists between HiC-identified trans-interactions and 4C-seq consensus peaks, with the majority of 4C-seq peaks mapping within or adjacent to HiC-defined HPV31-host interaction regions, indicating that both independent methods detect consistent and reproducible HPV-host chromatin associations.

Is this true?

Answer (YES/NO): NO